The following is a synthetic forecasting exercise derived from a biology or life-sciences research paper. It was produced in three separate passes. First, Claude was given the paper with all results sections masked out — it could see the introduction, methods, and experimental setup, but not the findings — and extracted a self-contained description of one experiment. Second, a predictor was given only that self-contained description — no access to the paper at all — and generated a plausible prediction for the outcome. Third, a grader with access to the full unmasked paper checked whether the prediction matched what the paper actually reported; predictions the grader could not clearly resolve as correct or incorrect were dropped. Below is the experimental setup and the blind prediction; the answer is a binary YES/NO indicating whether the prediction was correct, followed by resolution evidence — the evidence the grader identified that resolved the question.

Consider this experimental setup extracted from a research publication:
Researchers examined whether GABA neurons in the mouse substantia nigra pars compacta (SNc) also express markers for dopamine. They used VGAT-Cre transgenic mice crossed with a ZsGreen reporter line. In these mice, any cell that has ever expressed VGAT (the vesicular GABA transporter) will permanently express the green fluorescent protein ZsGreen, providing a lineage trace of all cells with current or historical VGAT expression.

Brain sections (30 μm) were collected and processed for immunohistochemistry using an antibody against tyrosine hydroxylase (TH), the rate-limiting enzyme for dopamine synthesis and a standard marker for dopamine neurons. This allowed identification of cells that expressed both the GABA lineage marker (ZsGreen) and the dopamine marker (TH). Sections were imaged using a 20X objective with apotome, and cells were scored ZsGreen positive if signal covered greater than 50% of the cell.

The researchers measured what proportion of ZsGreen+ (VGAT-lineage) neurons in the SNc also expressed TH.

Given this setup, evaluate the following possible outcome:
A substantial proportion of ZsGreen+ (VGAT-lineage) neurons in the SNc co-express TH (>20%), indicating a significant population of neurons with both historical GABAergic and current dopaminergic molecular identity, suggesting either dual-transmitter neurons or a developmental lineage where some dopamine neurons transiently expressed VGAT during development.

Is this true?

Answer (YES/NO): NO